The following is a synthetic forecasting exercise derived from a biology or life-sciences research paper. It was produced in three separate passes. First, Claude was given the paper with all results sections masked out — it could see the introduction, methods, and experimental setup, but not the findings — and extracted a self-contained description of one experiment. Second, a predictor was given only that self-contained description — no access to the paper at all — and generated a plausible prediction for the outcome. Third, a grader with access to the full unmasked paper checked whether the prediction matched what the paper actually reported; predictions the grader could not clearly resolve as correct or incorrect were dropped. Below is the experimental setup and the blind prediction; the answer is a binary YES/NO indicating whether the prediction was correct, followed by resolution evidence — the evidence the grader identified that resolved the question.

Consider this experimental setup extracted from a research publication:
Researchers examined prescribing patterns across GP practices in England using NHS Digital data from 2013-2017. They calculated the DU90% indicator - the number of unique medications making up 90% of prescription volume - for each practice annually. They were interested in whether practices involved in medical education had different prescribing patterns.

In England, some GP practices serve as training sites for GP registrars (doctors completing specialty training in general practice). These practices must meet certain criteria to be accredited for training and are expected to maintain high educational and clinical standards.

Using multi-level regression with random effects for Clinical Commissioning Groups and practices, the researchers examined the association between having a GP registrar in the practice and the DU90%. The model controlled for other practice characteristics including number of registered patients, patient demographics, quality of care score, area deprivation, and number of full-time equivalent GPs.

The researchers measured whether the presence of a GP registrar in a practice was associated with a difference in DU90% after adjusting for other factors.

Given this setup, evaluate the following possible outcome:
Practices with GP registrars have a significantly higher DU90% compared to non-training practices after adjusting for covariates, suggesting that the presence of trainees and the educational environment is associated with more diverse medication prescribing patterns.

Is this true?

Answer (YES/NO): YES